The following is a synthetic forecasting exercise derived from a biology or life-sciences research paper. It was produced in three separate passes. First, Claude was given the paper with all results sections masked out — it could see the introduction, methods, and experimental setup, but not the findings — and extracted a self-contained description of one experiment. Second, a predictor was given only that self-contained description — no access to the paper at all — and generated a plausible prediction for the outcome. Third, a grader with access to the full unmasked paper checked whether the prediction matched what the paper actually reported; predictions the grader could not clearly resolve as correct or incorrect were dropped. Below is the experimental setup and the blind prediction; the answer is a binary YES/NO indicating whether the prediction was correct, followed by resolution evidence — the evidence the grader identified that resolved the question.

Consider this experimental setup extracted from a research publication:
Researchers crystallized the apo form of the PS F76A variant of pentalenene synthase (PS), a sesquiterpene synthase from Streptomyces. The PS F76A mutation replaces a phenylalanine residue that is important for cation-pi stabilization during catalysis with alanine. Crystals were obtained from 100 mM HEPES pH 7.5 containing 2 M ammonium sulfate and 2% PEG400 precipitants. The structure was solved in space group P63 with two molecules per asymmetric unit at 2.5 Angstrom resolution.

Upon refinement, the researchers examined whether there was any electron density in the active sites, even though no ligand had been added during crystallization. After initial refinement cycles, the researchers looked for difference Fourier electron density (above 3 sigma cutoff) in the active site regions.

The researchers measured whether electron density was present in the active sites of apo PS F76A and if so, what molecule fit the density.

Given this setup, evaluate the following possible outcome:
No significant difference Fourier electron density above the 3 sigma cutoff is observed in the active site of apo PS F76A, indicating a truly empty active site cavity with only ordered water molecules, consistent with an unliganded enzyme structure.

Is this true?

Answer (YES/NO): NO